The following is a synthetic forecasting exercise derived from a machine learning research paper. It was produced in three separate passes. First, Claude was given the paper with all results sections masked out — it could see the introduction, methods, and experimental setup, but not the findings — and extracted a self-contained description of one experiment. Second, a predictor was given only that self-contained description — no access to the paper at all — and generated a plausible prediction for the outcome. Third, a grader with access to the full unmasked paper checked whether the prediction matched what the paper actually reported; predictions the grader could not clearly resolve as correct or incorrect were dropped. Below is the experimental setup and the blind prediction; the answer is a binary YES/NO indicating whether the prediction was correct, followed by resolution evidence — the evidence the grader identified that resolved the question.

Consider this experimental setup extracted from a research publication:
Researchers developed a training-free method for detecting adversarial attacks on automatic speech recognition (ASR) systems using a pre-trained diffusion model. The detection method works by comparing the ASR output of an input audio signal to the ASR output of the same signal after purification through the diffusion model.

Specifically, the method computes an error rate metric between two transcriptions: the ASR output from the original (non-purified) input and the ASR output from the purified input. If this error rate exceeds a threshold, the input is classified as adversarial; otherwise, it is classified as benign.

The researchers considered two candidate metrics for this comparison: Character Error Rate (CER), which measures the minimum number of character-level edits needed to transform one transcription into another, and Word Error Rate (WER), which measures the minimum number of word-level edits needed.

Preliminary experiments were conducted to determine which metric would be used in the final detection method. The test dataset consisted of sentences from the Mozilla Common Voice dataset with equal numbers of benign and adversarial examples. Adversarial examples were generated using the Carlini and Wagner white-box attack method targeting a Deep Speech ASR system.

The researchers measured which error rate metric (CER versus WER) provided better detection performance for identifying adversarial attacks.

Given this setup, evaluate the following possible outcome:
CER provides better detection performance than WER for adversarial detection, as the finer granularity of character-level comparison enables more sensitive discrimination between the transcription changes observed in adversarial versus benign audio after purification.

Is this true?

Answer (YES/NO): YES